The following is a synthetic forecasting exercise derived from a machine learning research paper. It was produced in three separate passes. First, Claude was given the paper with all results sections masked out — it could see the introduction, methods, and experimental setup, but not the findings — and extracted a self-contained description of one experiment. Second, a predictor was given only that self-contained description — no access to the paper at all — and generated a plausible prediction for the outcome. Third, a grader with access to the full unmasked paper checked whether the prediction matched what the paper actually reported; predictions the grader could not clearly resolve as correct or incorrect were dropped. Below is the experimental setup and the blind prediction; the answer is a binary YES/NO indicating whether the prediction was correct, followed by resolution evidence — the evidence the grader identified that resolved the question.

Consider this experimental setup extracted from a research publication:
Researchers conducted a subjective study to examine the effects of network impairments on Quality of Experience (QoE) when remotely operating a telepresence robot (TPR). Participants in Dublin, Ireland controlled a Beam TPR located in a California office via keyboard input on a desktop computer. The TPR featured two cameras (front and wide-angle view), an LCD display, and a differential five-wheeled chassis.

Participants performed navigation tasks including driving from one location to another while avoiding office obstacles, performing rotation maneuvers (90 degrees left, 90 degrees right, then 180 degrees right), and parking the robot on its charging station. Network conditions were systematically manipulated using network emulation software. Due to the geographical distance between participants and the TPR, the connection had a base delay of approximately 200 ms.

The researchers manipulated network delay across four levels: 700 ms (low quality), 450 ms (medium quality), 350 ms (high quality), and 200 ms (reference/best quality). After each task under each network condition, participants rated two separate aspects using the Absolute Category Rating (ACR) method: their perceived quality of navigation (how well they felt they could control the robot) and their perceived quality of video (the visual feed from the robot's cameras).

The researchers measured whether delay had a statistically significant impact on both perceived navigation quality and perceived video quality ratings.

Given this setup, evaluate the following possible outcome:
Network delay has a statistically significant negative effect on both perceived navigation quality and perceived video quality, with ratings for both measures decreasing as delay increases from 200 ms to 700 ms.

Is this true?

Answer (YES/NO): NO